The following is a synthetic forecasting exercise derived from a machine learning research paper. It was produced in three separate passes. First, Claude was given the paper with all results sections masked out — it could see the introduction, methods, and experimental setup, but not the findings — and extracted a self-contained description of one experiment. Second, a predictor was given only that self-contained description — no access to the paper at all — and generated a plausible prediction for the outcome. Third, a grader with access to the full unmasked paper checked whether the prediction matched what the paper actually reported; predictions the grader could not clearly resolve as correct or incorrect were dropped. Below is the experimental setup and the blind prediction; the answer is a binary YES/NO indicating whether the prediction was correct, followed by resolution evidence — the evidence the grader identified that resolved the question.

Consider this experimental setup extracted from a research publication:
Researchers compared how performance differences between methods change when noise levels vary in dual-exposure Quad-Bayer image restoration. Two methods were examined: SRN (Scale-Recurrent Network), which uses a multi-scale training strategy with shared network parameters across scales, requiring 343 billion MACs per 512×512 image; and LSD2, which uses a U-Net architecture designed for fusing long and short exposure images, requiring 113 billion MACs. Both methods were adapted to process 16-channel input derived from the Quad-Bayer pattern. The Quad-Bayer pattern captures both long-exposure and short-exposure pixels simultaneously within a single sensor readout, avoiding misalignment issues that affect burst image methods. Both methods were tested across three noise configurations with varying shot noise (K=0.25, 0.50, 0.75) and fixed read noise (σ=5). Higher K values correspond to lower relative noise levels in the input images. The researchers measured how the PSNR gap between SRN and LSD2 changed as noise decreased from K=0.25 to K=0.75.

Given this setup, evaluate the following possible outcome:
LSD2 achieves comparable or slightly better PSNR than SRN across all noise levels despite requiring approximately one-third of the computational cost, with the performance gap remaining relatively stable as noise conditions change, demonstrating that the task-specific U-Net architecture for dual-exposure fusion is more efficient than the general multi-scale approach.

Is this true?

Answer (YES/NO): NO